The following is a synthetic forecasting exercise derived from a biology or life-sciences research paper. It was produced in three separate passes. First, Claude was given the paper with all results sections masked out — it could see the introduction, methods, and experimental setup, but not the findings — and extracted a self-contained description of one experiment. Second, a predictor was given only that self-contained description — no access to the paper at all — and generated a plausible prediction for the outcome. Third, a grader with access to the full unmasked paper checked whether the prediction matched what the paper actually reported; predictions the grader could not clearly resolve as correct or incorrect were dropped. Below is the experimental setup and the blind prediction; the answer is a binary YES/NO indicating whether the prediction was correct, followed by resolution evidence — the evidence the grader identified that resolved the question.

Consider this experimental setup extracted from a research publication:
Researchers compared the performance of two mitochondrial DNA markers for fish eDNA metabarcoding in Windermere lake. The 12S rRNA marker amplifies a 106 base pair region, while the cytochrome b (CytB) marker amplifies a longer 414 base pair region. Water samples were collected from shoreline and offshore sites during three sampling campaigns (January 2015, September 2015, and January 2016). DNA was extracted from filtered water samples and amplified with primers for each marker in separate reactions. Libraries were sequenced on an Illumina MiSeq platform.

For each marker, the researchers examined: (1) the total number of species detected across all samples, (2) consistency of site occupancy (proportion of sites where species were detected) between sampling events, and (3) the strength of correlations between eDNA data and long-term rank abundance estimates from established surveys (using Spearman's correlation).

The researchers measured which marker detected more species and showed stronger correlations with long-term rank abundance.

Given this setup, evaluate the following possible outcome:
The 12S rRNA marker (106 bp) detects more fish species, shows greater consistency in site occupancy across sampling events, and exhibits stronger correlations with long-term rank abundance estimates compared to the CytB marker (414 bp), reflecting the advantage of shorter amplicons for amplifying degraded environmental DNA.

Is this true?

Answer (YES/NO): YES